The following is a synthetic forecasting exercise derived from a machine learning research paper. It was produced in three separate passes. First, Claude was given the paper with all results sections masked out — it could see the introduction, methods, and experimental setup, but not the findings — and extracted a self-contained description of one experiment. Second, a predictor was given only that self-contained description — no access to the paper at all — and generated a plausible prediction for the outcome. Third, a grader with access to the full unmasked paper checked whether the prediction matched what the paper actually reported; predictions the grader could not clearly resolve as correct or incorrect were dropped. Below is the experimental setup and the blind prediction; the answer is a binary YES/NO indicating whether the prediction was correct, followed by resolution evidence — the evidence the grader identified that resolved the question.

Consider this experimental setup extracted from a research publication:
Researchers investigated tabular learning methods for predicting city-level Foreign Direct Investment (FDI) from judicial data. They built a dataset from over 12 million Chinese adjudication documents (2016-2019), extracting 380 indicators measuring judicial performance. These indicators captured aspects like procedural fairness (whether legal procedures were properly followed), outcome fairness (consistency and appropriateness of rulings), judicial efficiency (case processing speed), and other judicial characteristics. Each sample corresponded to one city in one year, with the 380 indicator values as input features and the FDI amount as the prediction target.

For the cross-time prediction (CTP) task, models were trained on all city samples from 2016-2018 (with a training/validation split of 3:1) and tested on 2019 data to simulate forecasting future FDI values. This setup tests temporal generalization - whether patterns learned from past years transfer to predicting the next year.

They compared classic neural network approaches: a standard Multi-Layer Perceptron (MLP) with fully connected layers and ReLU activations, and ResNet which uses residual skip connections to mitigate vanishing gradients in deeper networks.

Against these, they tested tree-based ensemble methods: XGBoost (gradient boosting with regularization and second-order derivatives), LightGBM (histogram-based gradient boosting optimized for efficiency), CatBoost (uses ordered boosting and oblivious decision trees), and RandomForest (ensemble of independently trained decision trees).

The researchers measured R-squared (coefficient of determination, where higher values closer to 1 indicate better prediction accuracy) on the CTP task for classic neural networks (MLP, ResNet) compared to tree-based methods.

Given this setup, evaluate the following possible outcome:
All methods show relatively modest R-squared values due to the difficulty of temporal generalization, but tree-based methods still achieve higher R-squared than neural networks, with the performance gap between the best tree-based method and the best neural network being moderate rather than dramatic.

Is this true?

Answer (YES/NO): NO